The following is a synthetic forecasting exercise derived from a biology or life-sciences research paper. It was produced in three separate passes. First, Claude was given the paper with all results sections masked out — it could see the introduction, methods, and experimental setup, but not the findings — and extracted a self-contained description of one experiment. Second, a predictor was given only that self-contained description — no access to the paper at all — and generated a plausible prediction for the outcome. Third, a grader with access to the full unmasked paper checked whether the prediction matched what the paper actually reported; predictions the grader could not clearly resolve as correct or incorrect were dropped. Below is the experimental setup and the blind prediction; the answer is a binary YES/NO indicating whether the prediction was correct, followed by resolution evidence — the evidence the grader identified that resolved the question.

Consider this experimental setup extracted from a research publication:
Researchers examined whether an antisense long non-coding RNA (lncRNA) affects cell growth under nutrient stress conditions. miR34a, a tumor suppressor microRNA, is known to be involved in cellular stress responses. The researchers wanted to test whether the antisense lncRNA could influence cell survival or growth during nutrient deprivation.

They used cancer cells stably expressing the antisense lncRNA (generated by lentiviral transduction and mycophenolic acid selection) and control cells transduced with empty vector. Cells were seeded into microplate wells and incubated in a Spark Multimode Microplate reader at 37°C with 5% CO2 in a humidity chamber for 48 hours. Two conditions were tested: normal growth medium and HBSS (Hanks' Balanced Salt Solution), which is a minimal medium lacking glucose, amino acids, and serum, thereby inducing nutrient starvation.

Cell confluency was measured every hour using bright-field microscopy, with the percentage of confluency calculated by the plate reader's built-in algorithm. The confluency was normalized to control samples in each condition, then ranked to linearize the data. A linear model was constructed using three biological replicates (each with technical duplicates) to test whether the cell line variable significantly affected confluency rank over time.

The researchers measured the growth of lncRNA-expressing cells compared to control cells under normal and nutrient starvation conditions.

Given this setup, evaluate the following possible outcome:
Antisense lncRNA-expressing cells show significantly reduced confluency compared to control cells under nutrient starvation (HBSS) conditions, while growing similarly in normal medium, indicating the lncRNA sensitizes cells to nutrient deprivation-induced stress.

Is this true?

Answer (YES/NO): NO